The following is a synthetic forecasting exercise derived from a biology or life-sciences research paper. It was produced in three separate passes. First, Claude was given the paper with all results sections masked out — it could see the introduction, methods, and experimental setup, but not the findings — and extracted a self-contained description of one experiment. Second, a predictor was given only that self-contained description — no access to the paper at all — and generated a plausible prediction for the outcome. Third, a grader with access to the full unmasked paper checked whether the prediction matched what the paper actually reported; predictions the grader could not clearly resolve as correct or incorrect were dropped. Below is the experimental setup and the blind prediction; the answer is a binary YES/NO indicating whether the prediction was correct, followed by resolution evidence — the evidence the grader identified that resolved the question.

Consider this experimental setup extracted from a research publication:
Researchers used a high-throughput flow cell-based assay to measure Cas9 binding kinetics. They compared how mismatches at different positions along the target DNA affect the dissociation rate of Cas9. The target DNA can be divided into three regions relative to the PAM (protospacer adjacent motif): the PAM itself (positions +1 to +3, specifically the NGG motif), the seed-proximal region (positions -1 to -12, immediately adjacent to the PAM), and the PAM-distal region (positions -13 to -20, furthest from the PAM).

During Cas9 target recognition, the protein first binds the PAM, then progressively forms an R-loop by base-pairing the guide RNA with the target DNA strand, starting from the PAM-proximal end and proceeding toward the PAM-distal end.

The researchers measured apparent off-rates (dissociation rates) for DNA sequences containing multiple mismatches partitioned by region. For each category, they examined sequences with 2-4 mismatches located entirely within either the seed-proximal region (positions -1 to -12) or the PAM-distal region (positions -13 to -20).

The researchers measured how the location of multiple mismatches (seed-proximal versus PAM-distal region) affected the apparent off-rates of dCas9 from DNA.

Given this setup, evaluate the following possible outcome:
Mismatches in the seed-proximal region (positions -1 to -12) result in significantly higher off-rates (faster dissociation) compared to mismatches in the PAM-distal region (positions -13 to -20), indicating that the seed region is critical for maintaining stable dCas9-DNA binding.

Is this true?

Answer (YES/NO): NO